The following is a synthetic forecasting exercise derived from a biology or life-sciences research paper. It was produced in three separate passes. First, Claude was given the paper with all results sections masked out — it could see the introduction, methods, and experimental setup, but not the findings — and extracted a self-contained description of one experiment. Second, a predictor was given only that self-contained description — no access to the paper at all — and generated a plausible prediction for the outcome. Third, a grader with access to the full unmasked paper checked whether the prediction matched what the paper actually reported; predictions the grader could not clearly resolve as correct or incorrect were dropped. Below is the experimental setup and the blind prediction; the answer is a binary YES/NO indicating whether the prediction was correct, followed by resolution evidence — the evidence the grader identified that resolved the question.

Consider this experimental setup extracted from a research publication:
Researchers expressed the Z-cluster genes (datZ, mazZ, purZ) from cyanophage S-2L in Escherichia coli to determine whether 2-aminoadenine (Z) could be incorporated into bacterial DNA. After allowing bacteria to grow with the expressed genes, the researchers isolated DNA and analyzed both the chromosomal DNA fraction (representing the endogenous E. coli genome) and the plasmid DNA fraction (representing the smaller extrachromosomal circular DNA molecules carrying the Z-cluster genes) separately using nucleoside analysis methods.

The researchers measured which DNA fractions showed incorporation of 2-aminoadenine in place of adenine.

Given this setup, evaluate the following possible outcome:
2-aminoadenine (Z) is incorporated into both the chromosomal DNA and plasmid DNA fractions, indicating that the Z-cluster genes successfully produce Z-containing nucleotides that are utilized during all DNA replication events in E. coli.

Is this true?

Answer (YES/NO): YES